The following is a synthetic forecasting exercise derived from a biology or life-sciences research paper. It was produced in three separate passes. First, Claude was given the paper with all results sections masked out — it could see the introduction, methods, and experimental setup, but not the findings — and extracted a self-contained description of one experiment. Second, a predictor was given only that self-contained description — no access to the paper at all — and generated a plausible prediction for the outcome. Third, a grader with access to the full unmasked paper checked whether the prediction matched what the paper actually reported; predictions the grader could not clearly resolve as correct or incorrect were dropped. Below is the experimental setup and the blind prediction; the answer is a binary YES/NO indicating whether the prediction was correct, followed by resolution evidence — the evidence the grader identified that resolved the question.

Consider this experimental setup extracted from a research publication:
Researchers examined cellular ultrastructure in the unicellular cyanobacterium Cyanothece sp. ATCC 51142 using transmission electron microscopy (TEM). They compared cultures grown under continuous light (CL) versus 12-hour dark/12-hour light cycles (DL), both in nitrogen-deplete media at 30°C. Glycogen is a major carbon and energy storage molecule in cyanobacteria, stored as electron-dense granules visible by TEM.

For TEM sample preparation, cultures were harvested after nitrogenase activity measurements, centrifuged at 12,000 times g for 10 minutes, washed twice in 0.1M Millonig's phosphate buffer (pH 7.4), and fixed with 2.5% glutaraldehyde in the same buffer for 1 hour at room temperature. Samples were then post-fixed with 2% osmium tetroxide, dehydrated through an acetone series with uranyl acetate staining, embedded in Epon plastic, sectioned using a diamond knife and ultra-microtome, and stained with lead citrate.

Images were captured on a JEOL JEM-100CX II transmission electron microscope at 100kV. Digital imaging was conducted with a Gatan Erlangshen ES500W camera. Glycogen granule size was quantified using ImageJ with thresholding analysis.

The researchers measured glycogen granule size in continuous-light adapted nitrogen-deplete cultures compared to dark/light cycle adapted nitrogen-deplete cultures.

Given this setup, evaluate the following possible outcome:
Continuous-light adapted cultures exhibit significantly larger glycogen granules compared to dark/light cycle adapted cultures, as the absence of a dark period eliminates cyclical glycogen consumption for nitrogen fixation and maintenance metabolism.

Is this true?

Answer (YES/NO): NO